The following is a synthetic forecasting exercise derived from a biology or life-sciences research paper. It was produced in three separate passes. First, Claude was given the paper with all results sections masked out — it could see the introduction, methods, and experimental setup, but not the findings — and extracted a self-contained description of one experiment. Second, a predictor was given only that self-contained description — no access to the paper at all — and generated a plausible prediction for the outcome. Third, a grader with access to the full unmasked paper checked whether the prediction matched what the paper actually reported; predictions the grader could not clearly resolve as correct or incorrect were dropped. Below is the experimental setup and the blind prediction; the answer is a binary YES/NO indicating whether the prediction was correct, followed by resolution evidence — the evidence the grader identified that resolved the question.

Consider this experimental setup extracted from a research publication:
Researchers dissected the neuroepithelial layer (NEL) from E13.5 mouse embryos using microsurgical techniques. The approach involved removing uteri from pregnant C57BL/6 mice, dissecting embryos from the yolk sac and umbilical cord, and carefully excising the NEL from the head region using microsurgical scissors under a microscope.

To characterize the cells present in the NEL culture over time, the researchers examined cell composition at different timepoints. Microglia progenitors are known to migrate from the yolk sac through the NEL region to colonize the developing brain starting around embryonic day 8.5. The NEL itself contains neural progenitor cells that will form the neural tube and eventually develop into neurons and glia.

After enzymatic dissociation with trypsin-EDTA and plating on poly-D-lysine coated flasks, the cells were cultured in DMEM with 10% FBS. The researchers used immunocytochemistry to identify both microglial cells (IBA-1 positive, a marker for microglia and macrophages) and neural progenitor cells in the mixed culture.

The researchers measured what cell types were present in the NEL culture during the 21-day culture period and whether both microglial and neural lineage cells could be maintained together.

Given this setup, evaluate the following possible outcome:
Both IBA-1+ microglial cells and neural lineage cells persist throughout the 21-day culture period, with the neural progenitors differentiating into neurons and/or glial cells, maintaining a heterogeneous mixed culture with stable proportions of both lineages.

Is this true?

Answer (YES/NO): NO